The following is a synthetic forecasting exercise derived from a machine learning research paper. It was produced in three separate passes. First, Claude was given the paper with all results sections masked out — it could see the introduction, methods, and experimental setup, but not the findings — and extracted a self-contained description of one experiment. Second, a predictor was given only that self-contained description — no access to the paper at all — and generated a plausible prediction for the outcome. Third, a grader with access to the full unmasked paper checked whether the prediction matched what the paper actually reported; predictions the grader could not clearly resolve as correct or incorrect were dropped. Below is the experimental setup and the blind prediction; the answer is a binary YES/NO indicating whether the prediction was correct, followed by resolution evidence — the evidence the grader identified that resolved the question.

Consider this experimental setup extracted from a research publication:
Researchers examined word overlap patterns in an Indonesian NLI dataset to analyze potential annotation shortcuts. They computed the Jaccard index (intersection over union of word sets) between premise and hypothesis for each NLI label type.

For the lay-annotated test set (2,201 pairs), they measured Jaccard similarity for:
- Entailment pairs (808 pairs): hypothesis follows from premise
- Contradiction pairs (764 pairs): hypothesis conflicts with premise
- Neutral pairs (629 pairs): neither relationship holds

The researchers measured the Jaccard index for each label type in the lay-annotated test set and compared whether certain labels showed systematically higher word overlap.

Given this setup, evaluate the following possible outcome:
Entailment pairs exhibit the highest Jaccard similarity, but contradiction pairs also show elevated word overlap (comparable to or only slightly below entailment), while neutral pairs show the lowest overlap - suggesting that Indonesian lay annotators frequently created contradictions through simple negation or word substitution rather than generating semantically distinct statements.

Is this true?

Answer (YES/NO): YES